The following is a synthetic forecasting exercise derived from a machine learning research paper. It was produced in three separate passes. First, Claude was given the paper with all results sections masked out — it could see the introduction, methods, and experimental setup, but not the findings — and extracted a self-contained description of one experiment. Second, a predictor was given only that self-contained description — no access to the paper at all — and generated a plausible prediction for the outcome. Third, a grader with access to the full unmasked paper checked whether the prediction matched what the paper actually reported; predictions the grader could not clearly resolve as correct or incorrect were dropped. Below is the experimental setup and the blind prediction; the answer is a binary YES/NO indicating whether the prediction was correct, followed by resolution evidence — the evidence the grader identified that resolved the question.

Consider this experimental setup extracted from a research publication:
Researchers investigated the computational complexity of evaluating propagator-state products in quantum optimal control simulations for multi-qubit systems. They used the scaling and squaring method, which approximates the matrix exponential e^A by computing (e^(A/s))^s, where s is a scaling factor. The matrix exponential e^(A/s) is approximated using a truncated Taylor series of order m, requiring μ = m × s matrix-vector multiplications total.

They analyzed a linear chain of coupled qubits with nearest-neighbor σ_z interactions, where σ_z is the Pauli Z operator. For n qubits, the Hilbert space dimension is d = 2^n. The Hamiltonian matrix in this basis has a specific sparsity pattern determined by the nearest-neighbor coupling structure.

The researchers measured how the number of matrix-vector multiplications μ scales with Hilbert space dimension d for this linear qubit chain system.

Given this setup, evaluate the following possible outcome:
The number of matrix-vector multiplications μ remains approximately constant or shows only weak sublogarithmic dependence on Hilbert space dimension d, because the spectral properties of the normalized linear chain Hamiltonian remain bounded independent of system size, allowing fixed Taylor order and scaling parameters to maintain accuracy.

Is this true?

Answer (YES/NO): NO